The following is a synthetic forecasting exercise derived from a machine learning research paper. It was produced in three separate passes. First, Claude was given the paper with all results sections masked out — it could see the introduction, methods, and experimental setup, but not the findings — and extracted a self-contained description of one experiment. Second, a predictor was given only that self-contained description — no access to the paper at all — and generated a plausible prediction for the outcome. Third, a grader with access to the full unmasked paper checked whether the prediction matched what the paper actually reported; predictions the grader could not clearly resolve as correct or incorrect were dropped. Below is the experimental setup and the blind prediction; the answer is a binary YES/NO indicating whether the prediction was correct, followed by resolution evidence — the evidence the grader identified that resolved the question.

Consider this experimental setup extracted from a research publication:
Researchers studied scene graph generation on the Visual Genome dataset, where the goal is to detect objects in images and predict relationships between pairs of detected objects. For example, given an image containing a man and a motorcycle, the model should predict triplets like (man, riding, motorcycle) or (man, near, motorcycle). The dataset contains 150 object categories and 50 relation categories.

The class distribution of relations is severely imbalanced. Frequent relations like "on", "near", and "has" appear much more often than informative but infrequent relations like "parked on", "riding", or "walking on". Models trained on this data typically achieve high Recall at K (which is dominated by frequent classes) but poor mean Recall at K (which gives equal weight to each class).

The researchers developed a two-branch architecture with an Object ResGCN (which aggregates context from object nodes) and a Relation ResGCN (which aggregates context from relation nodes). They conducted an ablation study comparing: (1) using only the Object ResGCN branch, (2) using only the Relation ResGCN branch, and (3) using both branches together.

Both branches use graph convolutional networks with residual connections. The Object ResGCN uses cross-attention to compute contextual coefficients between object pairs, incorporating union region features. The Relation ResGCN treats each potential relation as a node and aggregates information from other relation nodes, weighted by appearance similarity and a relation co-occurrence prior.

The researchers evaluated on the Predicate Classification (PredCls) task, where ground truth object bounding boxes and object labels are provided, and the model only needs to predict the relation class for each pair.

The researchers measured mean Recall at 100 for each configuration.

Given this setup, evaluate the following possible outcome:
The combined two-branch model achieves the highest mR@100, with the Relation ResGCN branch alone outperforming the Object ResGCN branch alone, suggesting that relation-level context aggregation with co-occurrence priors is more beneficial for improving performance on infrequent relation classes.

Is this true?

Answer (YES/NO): YES